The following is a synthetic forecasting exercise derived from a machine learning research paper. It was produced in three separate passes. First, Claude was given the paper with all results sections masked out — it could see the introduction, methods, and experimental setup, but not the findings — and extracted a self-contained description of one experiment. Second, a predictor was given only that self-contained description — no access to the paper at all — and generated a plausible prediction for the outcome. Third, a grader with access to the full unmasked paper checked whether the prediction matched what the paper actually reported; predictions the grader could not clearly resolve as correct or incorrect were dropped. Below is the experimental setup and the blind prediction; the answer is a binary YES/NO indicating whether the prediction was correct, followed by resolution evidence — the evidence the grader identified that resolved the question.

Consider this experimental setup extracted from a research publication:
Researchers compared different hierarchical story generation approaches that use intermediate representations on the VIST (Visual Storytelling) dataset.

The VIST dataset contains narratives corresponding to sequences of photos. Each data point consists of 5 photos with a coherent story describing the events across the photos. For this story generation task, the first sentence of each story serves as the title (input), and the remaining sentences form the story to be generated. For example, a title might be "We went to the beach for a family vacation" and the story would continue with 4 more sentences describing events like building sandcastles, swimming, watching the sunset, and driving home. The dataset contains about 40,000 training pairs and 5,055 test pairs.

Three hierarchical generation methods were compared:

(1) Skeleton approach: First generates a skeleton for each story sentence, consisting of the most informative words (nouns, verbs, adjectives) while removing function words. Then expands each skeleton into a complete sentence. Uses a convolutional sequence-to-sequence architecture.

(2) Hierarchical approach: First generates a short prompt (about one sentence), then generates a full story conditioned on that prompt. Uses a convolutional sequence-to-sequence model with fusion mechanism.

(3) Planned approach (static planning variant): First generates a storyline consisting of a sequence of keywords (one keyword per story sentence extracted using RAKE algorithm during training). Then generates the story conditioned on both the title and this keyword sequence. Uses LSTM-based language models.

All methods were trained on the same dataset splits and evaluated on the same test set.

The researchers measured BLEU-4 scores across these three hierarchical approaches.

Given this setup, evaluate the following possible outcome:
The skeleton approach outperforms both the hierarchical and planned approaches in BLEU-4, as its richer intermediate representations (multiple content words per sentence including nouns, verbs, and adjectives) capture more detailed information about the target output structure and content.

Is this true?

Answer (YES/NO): NO